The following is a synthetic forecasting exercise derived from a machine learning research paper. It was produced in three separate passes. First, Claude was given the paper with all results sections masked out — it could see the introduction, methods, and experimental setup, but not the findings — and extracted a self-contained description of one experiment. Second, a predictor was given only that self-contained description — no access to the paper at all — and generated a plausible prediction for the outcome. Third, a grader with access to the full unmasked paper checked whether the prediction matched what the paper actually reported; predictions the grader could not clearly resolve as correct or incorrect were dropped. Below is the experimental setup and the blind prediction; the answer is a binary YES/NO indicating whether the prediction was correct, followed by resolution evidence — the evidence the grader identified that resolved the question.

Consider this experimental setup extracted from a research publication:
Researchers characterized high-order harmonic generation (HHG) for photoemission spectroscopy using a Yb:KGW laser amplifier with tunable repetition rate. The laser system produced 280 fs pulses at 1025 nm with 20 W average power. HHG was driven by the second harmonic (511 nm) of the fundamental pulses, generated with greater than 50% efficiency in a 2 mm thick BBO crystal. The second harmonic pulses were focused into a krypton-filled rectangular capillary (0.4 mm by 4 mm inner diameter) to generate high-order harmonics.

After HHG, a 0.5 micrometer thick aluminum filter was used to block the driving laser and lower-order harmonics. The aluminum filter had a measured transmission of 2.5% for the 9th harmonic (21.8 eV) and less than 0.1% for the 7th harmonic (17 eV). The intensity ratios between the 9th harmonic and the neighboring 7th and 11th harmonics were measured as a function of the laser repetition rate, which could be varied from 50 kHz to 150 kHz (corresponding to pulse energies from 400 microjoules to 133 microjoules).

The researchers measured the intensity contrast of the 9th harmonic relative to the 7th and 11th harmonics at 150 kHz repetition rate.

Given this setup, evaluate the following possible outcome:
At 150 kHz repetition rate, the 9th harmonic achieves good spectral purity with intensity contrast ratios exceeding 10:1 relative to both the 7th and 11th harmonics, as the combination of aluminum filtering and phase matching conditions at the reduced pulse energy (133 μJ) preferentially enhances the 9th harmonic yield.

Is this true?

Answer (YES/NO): NO